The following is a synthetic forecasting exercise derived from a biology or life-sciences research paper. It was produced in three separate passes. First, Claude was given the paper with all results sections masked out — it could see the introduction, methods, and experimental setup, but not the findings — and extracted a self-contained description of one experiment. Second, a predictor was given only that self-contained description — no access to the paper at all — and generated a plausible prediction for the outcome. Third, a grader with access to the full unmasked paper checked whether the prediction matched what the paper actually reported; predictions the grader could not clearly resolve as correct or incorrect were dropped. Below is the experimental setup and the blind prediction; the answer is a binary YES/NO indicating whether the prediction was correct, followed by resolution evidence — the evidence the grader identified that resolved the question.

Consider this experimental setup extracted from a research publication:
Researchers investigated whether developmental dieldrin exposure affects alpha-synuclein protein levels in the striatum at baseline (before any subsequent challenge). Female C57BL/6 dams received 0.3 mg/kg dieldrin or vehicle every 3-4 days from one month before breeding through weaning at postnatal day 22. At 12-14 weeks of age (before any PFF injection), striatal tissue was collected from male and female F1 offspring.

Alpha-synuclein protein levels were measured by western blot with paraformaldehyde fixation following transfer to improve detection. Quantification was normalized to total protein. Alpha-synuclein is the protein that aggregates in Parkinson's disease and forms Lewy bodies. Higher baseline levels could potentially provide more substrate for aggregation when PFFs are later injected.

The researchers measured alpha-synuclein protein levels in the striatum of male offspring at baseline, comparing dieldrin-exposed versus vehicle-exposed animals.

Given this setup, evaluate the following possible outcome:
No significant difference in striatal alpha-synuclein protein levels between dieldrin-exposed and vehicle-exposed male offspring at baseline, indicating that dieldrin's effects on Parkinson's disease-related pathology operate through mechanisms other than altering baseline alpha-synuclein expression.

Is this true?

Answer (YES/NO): YES